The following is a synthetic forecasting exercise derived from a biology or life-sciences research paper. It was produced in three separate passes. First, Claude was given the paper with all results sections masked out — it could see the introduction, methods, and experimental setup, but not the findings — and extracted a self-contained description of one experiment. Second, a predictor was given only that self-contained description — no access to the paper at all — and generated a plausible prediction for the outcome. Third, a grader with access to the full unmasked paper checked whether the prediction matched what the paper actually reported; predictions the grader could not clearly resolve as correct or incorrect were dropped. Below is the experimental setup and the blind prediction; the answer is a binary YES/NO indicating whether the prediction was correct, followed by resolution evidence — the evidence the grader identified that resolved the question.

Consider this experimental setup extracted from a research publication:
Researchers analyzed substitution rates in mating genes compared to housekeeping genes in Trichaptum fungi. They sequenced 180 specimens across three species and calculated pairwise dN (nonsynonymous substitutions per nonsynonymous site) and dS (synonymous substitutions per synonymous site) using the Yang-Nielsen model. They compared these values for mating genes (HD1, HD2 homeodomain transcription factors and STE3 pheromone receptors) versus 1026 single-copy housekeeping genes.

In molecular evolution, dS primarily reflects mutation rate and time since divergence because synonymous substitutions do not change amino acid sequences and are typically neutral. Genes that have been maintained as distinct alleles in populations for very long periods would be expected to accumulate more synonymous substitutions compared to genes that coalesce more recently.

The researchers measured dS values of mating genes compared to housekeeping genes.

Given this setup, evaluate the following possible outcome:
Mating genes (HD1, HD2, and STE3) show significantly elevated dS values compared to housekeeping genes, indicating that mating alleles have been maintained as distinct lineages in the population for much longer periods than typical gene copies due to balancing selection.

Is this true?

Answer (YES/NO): YES